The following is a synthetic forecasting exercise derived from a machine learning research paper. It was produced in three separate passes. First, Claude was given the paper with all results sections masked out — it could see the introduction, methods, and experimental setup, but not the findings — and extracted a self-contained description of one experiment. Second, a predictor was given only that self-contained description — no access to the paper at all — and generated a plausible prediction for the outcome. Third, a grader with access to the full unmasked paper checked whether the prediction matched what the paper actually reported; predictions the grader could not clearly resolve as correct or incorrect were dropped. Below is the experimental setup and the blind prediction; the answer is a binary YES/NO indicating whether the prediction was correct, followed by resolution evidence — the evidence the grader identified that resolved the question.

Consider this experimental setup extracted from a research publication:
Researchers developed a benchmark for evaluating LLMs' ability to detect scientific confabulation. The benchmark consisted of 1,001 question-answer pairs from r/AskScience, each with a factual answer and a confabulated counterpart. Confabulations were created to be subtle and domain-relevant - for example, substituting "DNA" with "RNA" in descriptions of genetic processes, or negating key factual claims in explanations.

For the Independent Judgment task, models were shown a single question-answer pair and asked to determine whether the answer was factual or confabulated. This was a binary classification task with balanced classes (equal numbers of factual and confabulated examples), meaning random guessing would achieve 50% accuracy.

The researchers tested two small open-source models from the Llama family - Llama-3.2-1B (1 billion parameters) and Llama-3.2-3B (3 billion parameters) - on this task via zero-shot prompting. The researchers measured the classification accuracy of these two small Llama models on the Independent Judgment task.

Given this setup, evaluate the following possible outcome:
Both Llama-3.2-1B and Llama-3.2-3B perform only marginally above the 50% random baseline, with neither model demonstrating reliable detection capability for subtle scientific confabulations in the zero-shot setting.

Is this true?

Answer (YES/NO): YES